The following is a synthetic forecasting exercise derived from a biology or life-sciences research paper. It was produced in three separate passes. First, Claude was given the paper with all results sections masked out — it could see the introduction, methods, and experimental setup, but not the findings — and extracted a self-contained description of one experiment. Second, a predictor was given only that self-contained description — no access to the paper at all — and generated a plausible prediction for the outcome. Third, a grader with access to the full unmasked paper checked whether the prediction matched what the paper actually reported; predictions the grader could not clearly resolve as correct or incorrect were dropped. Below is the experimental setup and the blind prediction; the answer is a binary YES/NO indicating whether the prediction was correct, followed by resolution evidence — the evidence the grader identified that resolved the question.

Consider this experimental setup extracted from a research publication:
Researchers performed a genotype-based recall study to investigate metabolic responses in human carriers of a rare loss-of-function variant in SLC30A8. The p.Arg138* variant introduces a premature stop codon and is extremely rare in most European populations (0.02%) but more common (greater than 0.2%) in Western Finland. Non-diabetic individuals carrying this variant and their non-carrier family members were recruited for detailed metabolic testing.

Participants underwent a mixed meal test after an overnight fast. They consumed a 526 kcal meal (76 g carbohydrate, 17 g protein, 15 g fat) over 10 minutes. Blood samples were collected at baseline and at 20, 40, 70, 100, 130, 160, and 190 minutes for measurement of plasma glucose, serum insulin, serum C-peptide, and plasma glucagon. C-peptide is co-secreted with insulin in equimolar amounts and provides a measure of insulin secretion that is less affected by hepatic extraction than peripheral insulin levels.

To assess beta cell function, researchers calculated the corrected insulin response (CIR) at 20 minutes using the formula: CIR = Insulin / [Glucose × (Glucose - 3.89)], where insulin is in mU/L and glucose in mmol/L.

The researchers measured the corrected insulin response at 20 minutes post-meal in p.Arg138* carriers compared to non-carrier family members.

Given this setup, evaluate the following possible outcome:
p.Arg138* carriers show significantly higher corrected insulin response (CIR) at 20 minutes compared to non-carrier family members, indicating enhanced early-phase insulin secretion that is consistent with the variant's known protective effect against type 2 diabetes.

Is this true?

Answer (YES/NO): YES